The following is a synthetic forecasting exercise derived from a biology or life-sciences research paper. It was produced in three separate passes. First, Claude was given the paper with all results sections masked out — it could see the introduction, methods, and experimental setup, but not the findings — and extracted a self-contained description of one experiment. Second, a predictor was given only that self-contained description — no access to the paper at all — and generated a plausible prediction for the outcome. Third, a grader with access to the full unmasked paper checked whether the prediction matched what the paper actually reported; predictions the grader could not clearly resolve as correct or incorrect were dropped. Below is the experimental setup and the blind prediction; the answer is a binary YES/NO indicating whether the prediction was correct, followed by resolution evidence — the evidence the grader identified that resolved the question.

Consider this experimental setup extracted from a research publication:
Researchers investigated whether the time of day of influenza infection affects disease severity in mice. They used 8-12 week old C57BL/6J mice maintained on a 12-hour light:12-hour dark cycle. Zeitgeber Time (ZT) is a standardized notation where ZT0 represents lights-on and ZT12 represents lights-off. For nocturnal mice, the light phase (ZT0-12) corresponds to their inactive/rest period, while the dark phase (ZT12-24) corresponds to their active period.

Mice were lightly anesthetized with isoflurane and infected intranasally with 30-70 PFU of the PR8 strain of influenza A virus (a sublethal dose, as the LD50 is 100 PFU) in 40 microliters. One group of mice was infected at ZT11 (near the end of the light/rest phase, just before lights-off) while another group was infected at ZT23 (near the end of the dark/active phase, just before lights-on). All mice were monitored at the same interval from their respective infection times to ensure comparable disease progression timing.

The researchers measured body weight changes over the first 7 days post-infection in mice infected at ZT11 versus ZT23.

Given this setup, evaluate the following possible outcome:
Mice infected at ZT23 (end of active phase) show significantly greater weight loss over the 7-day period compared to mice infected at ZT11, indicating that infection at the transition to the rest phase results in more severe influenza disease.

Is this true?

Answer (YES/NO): NO